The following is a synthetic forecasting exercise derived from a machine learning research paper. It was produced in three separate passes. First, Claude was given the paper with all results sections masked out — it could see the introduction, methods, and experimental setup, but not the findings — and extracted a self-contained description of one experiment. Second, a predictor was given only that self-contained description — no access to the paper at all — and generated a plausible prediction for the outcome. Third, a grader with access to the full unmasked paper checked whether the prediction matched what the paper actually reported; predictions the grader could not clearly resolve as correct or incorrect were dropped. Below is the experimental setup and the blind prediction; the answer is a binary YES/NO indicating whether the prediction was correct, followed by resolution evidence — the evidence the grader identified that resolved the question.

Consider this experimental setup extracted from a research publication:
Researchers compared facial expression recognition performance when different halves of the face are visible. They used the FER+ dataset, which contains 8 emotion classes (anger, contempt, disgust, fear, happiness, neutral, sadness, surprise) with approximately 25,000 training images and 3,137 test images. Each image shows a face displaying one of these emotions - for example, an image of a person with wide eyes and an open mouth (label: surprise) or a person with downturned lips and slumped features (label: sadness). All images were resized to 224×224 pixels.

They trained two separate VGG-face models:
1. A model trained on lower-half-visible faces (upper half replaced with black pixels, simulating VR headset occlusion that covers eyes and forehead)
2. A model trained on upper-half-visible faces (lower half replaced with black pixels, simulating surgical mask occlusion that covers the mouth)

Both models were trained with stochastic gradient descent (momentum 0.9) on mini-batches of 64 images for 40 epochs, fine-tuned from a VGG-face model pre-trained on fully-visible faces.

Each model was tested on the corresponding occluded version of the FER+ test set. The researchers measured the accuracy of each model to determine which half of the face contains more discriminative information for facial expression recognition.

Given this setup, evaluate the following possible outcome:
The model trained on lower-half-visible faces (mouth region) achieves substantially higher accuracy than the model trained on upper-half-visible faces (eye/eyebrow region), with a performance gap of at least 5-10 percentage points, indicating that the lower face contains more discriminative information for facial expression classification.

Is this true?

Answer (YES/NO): YES